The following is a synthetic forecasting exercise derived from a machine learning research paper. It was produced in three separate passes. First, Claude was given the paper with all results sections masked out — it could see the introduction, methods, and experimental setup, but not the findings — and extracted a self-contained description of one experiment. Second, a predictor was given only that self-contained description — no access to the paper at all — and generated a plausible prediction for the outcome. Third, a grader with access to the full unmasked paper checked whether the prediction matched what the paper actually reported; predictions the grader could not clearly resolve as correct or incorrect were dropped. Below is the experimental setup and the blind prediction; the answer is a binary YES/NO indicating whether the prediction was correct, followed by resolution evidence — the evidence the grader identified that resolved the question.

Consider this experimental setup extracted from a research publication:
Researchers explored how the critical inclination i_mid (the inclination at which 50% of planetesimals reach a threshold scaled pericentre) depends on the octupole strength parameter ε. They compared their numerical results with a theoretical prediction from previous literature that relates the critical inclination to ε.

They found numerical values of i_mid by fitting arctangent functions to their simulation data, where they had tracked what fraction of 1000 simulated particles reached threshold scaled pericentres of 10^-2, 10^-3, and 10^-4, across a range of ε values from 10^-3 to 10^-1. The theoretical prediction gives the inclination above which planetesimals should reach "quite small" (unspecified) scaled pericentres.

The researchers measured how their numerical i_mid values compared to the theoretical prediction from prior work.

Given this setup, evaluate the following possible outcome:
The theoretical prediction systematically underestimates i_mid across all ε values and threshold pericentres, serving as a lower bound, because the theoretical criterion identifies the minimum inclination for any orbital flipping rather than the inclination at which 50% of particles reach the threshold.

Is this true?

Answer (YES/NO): NO